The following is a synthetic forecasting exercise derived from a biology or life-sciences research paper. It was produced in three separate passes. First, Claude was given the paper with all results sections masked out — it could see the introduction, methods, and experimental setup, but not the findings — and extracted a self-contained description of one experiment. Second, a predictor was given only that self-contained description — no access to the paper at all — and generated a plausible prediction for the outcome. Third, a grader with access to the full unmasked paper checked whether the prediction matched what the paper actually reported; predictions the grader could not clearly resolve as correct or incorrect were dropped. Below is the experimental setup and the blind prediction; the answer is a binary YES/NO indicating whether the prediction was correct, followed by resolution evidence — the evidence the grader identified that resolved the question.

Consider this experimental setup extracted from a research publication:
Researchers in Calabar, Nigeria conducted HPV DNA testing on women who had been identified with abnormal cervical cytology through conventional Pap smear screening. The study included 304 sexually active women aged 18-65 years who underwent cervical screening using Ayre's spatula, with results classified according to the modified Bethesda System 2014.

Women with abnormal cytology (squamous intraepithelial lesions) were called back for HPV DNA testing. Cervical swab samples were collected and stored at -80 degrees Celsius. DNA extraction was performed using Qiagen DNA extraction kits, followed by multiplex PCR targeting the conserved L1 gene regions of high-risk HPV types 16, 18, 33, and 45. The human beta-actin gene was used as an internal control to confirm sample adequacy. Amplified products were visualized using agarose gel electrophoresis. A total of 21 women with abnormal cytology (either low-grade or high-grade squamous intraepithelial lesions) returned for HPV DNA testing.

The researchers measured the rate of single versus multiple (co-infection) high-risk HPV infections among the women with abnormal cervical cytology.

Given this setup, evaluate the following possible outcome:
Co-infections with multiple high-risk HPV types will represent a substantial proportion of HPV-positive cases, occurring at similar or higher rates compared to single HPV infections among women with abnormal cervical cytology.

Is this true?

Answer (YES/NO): YES